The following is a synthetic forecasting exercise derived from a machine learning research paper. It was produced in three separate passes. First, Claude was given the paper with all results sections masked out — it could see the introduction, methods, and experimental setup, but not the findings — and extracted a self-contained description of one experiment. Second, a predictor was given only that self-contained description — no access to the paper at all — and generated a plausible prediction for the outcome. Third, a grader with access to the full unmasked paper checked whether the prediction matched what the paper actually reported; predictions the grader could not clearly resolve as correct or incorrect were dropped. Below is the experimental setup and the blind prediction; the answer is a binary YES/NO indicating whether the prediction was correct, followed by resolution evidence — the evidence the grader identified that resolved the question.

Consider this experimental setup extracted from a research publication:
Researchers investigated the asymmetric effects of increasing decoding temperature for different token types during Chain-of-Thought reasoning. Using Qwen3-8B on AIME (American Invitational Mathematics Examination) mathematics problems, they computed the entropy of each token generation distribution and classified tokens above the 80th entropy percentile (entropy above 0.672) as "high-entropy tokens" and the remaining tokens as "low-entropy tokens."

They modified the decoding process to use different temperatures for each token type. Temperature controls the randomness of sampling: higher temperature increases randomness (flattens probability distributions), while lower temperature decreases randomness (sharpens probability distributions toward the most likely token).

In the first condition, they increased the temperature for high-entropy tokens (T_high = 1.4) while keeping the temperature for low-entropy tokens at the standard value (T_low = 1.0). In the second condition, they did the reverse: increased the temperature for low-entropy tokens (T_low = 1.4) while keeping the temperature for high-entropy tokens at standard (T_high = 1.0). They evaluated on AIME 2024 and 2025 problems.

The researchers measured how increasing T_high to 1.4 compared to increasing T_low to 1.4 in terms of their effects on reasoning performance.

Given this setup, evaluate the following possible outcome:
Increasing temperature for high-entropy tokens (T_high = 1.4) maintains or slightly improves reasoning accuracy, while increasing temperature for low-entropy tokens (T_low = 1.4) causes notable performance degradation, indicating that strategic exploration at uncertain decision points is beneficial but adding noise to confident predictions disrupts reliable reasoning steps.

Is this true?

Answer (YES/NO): NO